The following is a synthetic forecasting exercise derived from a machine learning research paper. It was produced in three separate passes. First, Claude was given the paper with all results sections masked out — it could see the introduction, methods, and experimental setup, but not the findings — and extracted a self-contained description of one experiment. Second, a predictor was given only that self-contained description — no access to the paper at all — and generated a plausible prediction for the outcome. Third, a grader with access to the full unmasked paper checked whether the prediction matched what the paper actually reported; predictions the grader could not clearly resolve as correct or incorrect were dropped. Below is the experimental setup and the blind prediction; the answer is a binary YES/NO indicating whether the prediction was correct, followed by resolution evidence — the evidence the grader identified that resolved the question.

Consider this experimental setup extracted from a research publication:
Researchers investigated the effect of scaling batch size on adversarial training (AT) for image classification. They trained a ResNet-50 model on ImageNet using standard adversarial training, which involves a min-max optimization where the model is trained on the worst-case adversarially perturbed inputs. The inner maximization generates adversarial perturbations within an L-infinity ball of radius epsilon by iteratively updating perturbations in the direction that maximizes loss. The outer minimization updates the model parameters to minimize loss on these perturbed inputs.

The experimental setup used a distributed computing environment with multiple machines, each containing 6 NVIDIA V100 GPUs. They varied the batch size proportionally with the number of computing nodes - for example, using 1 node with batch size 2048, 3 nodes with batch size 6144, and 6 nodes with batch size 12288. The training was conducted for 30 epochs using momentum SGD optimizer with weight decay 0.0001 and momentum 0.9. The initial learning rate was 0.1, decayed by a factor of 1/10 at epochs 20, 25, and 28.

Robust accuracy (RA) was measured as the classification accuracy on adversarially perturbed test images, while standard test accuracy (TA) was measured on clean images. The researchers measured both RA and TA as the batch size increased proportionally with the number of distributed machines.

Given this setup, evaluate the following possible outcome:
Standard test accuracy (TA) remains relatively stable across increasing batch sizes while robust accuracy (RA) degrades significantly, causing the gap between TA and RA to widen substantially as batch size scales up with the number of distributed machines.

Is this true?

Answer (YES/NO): NO